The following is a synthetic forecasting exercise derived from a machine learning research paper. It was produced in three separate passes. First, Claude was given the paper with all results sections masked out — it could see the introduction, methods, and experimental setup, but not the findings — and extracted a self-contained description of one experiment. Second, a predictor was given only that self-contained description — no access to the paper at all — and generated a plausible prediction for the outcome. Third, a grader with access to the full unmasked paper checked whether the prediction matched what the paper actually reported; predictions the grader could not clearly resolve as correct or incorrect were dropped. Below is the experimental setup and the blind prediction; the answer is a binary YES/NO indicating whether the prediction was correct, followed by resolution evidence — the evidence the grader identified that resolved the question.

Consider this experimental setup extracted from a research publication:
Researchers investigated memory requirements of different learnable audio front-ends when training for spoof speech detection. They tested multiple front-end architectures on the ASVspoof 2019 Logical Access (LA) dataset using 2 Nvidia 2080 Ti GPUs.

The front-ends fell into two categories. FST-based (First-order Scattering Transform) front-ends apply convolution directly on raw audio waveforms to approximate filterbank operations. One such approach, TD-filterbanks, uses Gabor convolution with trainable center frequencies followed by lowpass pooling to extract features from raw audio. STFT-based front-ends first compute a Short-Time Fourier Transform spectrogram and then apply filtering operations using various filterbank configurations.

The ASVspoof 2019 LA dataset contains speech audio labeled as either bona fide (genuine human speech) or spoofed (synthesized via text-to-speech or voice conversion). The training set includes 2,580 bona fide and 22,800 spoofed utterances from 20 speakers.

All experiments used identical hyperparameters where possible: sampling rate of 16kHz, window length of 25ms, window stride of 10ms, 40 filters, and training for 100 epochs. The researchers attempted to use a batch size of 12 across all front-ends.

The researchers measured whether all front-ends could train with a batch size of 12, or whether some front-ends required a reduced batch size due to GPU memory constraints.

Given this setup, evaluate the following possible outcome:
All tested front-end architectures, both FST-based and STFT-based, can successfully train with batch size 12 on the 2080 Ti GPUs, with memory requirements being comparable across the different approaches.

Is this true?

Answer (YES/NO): NO